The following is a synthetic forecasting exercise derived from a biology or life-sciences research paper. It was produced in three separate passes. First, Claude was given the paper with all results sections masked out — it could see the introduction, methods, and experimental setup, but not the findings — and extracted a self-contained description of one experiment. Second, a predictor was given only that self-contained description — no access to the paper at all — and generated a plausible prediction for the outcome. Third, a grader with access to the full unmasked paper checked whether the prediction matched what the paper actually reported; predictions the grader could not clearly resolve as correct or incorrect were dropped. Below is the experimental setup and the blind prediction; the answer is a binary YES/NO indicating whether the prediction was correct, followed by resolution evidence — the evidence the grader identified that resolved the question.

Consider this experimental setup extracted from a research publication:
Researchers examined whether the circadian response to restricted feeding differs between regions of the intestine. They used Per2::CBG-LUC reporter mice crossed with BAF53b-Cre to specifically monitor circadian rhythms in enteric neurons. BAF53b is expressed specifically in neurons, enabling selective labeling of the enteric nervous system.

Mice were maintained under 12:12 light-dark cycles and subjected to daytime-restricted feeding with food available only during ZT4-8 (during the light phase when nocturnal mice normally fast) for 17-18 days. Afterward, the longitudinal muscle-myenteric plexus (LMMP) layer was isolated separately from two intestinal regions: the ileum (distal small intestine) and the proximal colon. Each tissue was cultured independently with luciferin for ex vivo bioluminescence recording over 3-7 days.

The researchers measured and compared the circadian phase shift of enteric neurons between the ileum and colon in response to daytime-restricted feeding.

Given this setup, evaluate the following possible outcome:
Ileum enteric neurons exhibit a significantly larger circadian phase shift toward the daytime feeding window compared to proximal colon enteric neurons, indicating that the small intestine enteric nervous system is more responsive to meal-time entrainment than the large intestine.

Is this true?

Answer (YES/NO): NO